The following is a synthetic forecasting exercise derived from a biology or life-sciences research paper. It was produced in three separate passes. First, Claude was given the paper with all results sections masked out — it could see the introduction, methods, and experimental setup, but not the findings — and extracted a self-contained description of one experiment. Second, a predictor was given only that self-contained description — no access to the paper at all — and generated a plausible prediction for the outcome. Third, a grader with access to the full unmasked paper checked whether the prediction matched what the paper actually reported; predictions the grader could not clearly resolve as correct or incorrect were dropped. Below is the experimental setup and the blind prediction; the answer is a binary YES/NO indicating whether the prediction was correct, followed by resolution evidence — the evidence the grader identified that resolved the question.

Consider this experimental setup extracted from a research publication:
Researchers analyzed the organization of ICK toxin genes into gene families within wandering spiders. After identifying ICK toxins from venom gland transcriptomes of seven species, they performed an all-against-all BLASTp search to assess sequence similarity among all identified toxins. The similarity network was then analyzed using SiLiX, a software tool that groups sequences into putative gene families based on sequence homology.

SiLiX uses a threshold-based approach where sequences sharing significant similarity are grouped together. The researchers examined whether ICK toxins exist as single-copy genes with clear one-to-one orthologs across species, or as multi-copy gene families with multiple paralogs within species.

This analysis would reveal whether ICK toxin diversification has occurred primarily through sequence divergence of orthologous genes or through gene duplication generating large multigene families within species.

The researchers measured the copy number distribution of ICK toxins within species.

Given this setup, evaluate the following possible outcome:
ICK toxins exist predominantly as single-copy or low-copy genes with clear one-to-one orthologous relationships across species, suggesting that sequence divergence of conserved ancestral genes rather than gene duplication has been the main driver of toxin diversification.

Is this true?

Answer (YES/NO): NO